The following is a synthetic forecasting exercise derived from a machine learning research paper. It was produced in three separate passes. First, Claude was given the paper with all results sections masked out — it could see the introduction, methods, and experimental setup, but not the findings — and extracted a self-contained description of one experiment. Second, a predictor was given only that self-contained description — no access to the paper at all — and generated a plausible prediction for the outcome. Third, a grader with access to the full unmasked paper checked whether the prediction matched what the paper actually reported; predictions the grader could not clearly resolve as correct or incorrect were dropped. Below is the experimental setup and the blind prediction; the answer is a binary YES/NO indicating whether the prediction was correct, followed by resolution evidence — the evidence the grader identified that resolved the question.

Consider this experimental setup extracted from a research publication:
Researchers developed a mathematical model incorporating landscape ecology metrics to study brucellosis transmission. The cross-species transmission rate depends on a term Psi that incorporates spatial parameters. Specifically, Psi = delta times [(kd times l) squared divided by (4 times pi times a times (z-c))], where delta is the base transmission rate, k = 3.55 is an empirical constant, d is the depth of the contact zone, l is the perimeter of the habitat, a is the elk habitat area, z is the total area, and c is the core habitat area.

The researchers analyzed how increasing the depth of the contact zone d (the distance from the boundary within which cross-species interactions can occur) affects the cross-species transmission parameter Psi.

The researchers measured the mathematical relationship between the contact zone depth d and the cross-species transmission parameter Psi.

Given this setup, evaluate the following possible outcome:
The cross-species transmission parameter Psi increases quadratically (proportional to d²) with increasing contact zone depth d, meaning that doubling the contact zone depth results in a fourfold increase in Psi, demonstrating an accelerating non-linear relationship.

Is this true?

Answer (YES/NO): YES